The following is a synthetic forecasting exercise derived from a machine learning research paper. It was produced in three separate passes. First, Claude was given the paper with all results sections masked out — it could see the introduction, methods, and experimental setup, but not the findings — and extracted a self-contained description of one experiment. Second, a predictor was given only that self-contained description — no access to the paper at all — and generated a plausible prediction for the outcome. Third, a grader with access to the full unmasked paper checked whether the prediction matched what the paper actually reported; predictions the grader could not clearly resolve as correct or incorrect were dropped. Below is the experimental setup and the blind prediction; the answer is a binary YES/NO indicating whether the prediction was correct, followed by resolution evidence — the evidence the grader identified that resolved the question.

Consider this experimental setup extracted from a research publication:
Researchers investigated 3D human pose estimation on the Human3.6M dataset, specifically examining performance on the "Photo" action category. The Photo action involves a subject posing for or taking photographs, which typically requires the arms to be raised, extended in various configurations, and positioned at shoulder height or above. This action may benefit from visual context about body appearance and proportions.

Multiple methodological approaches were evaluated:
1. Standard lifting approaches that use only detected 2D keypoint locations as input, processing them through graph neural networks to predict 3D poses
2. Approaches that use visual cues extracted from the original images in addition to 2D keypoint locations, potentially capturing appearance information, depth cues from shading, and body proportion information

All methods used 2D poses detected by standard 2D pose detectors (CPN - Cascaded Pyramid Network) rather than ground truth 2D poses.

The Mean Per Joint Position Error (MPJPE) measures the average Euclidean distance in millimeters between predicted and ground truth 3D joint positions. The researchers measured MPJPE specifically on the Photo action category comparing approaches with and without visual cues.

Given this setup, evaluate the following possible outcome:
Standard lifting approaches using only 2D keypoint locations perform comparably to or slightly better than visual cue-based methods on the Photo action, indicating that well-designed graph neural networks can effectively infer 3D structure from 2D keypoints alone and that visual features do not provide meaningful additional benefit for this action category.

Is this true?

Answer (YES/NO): NO